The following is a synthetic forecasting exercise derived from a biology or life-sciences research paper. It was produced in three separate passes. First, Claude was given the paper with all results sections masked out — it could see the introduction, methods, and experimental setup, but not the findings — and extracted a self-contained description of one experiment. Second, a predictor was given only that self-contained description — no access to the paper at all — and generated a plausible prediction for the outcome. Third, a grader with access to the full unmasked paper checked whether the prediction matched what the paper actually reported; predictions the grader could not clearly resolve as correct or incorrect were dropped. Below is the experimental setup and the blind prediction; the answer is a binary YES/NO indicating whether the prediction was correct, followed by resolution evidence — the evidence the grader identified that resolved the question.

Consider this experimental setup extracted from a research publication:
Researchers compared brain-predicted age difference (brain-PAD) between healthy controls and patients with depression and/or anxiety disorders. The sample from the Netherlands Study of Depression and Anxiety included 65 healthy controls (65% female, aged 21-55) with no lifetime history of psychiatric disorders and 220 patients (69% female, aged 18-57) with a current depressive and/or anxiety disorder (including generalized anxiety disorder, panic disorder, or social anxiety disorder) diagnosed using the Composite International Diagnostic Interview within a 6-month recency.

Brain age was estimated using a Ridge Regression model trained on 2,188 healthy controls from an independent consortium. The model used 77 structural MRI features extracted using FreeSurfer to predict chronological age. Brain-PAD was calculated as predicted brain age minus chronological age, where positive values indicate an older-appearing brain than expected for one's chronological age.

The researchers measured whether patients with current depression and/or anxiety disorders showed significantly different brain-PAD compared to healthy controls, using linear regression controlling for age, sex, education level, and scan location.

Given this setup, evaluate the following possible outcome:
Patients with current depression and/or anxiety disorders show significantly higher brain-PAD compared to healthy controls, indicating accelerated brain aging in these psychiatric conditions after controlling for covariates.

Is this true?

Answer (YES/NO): NO